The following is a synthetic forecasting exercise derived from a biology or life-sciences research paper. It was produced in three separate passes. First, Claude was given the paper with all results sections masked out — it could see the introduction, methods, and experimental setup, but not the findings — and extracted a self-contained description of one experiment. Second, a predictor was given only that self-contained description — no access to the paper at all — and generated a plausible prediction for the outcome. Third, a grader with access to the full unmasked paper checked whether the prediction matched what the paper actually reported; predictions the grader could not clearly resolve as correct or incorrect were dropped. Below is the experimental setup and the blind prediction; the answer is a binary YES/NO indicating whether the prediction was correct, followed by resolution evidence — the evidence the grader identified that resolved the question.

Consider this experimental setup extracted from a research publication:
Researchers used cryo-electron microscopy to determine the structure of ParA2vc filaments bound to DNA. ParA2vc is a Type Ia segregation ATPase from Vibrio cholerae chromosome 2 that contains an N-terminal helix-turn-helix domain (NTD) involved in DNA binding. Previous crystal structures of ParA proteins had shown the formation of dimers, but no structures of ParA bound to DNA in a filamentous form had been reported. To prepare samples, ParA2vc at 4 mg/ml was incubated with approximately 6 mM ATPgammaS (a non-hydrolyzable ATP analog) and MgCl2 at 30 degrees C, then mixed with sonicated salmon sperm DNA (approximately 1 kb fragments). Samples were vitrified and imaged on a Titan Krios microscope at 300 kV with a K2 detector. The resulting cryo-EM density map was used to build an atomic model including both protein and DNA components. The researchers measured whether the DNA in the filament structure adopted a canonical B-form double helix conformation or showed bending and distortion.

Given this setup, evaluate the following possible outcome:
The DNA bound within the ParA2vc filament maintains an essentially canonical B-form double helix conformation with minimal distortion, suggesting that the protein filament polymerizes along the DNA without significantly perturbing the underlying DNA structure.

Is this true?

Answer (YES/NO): NO